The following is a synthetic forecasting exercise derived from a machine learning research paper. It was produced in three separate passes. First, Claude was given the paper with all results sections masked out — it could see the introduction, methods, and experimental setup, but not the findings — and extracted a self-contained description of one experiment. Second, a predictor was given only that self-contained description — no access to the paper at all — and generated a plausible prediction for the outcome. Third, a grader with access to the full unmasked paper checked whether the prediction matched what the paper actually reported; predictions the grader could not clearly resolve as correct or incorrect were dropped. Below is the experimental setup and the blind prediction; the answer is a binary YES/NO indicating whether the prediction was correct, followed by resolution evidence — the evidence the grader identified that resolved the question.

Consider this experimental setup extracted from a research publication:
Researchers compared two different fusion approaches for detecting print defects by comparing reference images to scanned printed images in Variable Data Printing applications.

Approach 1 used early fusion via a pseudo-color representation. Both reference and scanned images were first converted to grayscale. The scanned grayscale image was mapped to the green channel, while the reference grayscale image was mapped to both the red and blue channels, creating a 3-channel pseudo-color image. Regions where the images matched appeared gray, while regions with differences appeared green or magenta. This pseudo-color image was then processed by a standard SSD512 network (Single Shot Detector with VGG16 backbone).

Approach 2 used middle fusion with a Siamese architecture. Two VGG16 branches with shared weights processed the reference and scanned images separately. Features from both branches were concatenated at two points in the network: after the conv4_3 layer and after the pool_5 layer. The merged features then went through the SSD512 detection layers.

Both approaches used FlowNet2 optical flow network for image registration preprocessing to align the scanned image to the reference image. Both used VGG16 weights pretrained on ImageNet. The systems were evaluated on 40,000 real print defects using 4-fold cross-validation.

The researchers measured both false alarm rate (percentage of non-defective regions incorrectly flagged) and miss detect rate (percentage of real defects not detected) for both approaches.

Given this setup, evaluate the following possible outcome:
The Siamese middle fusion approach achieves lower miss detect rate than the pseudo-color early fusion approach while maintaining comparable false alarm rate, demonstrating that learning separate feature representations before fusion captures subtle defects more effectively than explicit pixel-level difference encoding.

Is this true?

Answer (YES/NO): NO